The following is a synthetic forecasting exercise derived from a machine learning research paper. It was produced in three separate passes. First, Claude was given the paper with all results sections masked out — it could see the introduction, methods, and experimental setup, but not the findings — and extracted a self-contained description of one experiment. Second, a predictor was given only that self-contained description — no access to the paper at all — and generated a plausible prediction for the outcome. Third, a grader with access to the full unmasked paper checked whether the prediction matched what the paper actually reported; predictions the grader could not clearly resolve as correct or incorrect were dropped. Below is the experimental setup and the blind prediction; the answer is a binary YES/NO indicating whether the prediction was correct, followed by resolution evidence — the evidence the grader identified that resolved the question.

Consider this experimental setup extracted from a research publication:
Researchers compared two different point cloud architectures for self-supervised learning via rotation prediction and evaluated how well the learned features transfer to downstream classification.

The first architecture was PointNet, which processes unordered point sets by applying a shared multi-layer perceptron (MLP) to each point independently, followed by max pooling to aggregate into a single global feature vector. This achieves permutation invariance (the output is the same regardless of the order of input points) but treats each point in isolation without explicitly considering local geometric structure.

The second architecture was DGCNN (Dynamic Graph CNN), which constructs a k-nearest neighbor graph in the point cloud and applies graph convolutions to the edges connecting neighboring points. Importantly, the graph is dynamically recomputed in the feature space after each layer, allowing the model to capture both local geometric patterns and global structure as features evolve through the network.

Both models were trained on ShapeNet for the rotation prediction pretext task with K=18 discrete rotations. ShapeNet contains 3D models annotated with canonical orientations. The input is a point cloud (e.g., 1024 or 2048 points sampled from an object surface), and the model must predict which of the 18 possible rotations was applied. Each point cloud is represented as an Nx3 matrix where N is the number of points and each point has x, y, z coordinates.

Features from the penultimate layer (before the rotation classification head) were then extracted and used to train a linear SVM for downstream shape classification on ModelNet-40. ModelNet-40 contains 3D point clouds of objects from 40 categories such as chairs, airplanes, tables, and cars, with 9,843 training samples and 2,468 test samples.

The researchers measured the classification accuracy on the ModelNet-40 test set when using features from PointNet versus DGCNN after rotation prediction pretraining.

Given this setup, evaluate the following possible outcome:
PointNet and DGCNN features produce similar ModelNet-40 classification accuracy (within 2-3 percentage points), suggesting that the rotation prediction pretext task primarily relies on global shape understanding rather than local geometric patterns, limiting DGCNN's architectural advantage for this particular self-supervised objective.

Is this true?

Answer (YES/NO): YES